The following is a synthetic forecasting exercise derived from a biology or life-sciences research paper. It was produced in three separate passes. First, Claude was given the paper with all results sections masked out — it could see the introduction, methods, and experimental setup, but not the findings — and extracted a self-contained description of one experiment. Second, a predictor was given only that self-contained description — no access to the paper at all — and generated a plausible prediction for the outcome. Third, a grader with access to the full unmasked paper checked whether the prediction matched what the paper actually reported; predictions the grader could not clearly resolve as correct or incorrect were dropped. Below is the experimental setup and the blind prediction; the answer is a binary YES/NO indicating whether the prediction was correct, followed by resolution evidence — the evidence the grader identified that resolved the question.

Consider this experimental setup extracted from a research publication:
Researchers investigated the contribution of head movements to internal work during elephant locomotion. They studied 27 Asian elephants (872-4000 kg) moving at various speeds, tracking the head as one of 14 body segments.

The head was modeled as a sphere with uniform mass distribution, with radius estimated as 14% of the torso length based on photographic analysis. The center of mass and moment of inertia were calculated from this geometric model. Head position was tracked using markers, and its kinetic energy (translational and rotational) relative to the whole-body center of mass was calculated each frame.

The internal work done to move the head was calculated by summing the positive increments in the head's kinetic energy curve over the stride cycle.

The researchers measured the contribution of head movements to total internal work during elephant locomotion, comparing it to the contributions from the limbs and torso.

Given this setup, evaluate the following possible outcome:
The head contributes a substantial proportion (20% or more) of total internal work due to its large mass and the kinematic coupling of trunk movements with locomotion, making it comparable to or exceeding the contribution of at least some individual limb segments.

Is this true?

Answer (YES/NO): NO